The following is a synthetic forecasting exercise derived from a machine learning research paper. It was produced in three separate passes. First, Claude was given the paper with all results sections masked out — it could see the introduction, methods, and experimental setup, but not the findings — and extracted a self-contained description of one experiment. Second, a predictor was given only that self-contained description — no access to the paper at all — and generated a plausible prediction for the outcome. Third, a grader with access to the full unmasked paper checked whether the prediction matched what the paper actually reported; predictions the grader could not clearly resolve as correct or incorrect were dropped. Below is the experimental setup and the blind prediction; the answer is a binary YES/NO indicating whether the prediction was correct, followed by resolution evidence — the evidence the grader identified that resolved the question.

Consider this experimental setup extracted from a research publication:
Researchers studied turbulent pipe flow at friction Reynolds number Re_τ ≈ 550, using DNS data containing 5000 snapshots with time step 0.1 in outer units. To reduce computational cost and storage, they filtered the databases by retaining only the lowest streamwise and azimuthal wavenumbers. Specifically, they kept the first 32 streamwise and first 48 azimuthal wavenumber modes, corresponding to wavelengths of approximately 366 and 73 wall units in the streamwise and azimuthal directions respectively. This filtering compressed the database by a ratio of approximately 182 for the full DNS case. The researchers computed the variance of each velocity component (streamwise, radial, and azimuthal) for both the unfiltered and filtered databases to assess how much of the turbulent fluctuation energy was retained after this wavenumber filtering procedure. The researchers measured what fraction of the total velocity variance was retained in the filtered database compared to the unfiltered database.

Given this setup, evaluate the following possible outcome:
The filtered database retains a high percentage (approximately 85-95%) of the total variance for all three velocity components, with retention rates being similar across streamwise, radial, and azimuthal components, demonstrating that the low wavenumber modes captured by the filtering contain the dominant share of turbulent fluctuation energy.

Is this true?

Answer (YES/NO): NO